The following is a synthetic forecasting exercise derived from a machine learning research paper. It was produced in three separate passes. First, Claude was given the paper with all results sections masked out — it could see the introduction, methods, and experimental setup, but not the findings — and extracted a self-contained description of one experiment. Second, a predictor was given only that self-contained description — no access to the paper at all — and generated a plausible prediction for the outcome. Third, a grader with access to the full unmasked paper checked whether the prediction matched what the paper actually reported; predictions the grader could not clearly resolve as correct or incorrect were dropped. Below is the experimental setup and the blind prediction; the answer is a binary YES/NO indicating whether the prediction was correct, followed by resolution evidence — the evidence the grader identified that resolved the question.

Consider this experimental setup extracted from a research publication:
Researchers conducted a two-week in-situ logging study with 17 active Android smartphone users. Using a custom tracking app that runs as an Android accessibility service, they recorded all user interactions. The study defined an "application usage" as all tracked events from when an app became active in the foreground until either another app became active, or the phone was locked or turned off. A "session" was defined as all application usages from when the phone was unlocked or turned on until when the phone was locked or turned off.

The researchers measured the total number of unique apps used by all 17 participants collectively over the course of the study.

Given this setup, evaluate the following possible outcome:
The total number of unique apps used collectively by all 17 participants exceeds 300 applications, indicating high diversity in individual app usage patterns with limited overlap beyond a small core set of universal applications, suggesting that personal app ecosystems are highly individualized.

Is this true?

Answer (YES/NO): YES